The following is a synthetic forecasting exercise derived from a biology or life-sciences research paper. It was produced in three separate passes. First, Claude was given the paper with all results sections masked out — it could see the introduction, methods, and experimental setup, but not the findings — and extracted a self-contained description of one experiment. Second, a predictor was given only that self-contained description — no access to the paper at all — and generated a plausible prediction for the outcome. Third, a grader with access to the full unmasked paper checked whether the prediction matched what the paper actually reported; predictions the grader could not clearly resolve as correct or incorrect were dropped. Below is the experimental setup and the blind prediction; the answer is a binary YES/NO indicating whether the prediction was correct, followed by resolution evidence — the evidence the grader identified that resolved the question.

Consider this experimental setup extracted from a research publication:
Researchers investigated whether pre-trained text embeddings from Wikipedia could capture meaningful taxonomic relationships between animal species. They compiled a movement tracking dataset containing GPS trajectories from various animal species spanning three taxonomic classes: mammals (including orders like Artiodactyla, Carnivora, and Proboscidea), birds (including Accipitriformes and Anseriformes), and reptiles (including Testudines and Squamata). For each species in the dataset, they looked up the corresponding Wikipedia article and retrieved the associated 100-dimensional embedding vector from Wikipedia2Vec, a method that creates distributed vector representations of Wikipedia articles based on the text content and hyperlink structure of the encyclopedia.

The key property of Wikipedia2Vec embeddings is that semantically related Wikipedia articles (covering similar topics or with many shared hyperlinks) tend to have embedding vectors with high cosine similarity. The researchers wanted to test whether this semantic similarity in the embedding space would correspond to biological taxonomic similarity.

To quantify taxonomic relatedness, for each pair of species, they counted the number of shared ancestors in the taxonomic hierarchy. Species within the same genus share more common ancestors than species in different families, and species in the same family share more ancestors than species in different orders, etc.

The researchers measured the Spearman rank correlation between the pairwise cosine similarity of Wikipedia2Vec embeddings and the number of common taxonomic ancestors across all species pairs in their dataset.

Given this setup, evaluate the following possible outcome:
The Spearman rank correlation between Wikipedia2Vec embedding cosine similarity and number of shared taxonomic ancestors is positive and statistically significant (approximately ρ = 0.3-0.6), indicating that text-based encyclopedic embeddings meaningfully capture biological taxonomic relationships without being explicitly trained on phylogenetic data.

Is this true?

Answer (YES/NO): NO